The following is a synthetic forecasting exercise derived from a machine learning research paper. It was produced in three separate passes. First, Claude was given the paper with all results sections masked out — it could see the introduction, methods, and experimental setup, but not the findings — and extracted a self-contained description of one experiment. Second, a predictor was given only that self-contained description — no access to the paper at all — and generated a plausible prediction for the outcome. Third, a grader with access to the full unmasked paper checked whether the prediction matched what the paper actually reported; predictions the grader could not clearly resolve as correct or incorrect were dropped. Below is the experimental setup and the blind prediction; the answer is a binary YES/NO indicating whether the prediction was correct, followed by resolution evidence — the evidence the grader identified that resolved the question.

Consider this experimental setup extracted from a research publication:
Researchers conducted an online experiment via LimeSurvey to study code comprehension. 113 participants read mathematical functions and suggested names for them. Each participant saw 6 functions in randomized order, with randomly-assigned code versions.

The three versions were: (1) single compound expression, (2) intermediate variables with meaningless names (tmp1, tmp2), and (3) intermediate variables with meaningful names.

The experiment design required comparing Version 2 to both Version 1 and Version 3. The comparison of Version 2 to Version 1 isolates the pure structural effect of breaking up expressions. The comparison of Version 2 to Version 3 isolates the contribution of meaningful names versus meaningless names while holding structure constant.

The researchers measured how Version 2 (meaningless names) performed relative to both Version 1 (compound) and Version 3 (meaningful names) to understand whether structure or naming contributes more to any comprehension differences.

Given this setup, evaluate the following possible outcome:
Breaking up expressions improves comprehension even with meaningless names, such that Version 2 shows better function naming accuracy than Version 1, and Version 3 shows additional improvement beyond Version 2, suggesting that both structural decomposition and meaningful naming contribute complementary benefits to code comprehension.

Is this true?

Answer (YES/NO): NO